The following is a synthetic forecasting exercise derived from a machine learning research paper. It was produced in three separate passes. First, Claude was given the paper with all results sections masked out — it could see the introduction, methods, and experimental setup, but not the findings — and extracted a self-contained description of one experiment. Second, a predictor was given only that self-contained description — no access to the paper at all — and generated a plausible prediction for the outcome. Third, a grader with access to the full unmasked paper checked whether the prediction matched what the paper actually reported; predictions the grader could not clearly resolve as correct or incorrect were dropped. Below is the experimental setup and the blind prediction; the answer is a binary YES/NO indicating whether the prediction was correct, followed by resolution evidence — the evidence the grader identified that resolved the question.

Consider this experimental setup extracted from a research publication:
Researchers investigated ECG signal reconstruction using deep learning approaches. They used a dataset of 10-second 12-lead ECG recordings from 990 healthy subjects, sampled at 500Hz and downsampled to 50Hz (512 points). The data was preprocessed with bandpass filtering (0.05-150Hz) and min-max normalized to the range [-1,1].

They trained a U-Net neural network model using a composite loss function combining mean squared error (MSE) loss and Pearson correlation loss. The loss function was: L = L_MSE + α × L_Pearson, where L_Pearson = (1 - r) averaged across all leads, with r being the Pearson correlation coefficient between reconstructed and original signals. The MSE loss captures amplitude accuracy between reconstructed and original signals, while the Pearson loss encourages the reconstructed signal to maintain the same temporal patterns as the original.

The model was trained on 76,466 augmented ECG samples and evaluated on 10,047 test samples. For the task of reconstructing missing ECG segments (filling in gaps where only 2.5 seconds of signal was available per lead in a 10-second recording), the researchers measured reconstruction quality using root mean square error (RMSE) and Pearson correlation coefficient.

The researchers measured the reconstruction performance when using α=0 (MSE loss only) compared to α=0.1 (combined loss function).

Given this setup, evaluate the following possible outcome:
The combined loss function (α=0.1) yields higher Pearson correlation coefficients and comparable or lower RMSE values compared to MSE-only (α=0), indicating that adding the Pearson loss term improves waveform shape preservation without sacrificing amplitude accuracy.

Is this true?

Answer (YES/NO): YES